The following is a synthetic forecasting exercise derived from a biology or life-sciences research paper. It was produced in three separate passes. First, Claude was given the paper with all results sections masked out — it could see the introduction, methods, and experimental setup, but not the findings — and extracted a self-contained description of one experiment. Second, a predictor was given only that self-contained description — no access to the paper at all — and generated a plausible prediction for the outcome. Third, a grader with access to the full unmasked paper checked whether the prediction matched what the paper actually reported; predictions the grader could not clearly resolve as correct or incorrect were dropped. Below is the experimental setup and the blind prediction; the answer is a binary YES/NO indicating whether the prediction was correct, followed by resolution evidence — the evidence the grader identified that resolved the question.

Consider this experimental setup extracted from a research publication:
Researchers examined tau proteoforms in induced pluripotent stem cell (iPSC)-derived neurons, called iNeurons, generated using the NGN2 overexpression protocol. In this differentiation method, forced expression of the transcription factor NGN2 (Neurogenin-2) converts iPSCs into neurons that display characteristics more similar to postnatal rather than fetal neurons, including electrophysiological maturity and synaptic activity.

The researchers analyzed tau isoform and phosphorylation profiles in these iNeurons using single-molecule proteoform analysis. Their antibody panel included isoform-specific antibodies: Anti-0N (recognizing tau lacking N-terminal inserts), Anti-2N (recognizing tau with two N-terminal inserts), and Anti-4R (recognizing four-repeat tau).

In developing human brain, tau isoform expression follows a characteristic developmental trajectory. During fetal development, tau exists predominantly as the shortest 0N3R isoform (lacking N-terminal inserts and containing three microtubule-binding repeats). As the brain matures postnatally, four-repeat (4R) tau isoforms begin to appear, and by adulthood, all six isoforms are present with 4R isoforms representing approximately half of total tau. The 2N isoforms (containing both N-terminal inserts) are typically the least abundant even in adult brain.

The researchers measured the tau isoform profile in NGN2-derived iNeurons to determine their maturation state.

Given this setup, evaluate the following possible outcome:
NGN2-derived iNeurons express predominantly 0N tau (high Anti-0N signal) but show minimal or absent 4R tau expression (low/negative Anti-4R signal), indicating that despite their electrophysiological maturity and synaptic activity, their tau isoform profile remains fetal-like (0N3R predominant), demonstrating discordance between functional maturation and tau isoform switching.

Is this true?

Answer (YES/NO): YES